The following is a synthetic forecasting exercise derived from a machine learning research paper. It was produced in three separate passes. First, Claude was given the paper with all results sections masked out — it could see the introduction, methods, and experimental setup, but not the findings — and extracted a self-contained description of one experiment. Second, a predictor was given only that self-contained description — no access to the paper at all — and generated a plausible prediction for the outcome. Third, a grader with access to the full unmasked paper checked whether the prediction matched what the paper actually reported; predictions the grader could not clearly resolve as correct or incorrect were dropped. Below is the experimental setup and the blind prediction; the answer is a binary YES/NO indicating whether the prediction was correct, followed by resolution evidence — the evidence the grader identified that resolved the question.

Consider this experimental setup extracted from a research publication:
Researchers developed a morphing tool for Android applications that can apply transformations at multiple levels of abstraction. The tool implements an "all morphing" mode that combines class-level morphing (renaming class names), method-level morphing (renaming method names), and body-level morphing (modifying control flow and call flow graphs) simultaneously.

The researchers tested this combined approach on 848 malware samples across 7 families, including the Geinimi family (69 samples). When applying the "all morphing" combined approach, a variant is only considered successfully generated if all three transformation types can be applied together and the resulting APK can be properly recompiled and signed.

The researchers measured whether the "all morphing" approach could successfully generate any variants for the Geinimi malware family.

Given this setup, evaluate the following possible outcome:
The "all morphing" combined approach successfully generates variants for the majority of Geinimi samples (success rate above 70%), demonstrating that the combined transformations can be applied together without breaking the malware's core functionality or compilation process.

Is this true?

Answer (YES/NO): NO